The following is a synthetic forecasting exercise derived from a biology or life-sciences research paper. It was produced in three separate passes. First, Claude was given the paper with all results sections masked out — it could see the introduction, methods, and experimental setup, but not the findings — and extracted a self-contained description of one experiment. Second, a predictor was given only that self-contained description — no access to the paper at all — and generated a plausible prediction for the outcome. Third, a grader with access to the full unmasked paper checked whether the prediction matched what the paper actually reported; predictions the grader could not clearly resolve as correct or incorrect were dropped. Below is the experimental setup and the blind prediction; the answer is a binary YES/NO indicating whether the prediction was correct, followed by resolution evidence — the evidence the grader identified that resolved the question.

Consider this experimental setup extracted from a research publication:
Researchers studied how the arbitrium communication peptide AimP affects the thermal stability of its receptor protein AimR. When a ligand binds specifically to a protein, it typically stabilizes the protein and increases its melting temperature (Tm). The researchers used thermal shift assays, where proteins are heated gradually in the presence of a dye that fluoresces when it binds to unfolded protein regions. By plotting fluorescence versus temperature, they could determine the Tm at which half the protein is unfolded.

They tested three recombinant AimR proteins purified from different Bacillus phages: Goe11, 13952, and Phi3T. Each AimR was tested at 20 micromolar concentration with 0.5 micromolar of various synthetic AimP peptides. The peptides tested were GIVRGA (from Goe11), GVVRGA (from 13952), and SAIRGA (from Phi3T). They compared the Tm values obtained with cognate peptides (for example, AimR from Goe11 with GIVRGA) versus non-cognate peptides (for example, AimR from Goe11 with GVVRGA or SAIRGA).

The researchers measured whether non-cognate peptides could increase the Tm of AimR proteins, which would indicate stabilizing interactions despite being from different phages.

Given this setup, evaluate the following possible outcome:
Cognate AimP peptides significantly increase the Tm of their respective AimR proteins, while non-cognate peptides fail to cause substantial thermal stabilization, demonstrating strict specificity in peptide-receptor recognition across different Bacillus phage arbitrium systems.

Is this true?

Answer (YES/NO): NO